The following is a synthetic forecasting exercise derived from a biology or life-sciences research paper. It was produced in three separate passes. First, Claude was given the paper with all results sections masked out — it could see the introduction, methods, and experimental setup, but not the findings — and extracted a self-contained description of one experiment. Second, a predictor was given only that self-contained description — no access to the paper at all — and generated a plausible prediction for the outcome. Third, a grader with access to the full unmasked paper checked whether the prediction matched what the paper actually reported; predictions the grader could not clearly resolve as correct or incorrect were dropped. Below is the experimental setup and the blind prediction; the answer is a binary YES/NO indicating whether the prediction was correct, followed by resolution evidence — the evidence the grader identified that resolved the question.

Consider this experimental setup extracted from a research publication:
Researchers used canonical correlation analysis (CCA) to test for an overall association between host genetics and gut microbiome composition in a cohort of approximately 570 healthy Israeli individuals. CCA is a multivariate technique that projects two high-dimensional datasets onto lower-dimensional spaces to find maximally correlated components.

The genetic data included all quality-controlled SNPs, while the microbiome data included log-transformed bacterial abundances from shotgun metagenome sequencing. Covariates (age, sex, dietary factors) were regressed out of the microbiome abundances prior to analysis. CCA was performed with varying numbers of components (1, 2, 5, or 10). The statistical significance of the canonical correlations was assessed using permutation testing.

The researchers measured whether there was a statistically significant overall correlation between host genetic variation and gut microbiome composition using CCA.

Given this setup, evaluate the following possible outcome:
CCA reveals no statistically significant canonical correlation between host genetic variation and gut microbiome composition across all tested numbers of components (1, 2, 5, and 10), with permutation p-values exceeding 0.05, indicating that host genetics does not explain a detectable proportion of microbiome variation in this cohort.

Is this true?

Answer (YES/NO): YES